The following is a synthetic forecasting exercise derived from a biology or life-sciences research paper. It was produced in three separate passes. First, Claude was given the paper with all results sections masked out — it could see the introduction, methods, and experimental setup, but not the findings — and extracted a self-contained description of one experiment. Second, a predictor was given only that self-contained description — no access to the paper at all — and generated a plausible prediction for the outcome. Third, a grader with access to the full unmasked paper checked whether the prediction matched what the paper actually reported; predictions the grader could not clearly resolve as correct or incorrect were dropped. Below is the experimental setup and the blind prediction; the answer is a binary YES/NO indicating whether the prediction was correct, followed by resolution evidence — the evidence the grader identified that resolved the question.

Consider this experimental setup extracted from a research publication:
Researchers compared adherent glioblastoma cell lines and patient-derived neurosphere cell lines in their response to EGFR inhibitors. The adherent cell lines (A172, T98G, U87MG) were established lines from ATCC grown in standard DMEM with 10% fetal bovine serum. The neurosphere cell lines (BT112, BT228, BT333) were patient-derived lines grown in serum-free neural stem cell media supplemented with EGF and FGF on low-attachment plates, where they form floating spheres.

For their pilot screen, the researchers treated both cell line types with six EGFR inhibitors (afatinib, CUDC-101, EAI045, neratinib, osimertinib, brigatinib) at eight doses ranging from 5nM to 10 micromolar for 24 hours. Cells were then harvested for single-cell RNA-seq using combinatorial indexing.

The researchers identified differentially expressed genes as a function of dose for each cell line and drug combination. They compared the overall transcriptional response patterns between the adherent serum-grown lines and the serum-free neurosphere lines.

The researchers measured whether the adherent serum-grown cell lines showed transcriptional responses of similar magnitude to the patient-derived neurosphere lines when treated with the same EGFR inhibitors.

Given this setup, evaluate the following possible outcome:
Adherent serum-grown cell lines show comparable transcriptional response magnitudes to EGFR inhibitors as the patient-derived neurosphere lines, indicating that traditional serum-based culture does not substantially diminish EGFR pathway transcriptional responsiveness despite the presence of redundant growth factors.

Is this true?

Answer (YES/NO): YES